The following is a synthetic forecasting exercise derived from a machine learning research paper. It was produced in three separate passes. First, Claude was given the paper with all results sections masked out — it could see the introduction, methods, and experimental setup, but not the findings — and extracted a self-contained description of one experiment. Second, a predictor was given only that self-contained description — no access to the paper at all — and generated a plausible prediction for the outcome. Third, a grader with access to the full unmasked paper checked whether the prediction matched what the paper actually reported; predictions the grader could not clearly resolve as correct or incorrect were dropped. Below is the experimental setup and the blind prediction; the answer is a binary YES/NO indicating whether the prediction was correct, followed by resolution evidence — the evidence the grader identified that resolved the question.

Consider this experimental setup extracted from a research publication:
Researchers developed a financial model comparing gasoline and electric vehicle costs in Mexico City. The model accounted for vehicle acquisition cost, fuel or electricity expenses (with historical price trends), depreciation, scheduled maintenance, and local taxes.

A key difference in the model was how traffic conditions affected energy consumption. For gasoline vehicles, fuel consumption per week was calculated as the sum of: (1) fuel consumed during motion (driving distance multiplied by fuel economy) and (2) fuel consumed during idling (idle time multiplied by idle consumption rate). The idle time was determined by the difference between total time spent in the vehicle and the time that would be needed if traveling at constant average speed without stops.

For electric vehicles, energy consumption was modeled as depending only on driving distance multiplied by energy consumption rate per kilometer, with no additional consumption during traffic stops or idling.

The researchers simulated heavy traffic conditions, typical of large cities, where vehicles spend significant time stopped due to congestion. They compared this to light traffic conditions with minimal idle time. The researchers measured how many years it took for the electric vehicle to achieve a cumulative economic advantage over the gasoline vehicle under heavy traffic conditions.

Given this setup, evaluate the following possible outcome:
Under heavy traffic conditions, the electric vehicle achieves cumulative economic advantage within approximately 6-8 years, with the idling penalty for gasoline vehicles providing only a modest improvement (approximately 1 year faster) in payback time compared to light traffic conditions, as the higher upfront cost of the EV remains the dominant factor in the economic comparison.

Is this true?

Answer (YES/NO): NO